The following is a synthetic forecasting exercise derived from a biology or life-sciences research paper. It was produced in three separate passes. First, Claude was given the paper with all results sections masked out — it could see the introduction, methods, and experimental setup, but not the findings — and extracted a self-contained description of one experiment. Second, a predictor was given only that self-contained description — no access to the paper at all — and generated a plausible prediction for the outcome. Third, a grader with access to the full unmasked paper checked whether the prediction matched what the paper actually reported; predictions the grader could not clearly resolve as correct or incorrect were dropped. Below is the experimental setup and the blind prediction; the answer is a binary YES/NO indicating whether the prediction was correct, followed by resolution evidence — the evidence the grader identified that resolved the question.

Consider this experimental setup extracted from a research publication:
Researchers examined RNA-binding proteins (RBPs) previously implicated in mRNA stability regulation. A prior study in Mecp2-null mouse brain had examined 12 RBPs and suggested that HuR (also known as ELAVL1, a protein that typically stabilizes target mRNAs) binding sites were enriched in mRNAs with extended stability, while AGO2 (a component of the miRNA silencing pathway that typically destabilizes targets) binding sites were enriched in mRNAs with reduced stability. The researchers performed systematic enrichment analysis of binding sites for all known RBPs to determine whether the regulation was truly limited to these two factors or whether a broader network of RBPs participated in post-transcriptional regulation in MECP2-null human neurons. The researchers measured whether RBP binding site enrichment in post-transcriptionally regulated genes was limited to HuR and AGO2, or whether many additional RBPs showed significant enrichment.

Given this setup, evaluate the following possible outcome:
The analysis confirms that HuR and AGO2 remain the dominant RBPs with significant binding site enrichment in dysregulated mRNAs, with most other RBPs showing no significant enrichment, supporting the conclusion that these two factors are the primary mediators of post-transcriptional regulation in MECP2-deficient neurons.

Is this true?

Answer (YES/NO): NO